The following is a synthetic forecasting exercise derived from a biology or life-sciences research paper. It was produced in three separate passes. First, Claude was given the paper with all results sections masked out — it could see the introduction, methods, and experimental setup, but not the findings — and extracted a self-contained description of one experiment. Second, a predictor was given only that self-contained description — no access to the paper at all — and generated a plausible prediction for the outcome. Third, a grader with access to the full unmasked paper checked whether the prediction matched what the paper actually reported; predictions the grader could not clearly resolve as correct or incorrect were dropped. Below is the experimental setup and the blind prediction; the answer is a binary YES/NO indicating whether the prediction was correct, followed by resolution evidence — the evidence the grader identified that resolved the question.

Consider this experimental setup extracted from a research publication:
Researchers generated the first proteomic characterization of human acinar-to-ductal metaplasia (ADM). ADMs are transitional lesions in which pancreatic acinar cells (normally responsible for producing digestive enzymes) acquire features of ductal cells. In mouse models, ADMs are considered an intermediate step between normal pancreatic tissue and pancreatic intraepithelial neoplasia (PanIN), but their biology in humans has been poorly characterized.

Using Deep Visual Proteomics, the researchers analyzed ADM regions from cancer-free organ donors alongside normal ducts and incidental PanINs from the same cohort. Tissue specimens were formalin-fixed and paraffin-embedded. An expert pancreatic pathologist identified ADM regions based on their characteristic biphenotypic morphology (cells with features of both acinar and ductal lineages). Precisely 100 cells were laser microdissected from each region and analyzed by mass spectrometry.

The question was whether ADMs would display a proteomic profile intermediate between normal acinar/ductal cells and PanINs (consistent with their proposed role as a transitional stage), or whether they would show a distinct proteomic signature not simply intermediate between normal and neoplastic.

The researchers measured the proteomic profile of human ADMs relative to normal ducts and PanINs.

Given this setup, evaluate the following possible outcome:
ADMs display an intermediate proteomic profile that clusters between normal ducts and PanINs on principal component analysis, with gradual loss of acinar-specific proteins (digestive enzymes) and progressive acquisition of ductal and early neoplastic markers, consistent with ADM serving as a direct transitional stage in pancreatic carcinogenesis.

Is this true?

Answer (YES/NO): NO